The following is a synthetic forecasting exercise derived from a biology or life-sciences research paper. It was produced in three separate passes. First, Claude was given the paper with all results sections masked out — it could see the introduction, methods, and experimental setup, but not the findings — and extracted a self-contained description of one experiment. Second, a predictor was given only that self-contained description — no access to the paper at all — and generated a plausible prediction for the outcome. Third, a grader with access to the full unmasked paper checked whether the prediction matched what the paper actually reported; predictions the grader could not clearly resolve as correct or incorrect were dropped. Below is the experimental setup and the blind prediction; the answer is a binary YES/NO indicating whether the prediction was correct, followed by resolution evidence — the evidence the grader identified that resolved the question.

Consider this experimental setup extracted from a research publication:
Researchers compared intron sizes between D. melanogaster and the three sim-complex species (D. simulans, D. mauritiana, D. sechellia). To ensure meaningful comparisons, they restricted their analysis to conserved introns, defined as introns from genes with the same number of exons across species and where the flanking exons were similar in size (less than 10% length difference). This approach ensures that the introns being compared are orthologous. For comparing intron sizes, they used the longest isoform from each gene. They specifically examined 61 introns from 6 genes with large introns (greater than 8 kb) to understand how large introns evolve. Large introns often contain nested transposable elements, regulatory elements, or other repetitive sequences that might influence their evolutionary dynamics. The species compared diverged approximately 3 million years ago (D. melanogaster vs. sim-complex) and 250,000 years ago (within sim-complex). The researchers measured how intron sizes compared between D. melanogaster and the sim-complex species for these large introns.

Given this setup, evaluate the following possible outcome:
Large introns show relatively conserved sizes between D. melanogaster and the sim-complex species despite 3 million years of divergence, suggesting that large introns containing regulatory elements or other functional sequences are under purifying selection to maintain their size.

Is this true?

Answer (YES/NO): NO